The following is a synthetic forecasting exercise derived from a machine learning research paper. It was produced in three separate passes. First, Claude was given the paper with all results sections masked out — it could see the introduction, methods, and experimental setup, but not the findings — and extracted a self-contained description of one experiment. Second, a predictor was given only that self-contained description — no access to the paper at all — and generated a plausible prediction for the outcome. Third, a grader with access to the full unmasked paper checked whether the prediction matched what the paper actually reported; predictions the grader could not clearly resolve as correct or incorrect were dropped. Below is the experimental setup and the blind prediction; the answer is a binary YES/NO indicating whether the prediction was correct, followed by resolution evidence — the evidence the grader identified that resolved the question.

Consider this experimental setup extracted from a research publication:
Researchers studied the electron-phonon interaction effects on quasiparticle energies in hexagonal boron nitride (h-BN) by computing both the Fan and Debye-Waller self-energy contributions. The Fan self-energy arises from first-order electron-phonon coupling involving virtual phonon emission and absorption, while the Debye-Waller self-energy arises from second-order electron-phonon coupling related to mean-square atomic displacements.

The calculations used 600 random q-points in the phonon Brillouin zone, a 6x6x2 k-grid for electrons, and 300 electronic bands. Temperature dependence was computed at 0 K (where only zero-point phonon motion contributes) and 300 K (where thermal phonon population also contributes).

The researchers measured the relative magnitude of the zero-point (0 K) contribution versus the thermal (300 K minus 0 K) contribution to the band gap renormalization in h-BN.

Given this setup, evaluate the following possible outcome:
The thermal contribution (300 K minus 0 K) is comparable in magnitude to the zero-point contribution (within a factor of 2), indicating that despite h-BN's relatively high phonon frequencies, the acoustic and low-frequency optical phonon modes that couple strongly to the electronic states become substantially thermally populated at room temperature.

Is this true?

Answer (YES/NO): NO